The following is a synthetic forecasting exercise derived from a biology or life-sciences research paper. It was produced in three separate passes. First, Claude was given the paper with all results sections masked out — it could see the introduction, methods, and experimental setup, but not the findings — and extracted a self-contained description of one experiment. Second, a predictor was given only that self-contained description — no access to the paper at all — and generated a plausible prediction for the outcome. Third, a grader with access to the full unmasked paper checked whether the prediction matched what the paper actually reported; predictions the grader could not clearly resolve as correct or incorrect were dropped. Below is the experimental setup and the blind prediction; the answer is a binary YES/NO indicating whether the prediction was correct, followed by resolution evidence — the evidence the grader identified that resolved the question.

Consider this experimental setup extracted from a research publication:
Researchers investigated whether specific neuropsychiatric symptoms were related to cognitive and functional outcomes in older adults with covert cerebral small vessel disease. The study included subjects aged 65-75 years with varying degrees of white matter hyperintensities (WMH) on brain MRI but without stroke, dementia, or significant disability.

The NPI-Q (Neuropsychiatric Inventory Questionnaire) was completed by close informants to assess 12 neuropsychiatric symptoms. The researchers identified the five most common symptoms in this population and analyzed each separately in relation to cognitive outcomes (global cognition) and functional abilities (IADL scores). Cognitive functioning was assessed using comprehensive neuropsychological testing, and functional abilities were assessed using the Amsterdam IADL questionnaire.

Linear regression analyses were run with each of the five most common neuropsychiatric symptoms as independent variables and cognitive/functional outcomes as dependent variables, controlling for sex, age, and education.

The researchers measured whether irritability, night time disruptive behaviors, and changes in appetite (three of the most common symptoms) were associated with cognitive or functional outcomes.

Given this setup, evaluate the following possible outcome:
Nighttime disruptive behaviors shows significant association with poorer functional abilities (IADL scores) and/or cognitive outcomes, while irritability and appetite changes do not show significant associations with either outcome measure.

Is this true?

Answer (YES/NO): NO